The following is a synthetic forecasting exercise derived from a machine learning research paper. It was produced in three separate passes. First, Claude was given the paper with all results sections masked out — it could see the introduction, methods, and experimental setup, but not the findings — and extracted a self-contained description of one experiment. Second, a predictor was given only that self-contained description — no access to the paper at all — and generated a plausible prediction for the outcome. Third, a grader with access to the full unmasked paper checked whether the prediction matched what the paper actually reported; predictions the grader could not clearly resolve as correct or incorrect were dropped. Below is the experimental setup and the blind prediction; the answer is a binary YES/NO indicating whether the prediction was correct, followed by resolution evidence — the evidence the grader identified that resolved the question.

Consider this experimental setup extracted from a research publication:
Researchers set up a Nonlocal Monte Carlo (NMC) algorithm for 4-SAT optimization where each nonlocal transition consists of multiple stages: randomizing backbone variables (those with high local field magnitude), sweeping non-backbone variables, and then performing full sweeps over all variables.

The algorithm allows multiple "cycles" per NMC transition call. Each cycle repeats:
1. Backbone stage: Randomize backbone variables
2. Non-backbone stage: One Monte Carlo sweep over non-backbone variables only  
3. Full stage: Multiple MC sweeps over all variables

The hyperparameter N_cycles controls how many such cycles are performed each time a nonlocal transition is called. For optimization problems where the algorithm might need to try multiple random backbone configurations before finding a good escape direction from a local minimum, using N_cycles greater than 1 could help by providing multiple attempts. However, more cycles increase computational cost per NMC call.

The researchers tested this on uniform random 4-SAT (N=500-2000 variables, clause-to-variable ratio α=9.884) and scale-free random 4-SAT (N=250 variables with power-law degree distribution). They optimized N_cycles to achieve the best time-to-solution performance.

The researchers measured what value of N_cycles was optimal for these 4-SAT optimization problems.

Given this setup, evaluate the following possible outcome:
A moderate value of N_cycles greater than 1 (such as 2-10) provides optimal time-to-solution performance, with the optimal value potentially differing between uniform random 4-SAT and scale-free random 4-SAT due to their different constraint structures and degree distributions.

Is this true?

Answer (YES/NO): YES